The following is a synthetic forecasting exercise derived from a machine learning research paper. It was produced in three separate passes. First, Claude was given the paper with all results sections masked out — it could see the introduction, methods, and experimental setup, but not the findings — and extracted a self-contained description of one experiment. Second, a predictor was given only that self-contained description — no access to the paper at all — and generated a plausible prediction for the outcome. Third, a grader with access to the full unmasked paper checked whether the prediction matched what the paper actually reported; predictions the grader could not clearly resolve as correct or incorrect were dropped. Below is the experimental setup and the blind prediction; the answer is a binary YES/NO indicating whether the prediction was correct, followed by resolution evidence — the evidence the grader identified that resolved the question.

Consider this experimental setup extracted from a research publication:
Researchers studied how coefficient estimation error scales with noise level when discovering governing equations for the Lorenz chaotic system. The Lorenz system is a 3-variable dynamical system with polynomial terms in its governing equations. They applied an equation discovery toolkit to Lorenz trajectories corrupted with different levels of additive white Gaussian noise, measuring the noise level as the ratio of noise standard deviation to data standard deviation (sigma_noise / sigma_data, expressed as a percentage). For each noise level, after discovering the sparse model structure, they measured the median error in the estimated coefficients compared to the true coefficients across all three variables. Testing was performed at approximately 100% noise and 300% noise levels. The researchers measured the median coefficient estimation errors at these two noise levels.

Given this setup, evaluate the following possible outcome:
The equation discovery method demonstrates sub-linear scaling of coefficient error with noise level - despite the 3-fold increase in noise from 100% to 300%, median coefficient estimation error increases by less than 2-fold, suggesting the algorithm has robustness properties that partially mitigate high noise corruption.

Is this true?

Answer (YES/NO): NO